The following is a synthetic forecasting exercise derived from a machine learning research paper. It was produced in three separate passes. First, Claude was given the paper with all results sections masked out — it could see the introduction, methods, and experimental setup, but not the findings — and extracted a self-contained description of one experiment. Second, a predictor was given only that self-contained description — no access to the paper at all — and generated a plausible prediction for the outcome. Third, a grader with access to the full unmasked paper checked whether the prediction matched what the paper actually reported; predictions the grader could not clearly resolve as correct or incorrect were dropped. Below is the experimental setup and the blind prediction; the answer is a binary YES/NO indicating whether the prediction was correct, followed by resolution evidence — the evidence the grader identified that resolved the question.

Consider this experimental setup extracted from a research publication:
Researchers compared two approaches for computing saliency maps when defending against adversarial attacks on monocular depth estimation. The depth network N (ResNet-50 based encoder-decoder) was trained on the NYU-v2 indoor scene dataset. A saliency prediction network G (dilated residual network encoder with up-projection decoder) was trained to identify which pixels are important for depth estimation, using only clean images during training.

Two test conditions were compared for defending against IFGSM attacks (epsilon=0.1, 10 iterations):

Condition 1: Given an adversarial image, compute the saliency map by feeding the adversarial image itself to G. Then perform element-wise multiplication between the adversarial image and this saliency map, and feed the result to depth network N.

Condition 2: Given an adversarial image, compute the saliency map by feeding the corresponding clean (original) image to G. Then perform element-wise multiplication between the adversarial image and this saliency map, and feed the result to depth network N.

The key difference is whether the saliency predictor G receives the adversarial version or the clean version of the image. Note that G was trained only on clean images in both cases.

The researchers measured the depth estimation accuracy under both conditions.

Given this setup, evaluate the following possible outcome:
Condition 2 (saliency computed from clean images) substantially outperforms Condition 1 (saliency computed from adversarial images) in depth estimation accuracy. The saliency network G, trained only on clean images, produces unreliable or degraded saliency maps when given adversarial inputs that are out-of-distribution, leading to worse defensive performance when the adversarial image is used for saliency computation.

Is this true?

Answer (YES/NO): YES